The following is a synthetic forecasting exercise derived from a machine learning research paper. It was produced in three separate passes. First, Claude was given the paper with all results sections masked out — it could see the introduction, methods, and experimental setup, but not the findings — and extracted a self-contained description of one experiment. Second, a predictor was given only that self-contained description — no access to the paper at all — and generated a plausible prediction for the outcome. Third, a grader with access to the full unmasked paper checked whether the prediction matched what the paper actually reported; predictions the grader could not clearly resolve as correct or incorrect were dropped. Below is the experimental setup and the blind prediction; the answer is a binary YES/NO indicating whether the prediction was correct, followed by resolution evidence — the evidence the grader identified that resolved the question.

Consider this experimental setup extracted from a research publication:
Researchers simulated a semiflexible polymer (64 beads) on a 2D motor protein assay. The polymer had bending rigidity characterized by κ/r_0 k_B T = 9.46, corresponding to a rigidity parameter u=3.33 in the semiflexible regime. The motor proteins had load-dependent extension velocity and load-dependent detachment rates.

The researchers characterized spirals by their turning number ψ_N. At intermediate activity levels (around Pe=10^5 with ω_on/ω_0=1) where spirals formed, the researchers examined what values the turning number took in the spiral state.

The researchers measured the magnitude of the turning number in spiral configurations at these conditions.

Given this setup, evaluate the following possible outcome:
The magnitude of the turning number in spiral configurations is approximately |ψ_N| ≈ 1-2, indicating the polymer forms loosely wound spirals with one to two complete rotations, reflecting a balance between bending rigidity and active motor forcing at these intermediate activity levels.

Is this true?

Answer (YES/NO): NO